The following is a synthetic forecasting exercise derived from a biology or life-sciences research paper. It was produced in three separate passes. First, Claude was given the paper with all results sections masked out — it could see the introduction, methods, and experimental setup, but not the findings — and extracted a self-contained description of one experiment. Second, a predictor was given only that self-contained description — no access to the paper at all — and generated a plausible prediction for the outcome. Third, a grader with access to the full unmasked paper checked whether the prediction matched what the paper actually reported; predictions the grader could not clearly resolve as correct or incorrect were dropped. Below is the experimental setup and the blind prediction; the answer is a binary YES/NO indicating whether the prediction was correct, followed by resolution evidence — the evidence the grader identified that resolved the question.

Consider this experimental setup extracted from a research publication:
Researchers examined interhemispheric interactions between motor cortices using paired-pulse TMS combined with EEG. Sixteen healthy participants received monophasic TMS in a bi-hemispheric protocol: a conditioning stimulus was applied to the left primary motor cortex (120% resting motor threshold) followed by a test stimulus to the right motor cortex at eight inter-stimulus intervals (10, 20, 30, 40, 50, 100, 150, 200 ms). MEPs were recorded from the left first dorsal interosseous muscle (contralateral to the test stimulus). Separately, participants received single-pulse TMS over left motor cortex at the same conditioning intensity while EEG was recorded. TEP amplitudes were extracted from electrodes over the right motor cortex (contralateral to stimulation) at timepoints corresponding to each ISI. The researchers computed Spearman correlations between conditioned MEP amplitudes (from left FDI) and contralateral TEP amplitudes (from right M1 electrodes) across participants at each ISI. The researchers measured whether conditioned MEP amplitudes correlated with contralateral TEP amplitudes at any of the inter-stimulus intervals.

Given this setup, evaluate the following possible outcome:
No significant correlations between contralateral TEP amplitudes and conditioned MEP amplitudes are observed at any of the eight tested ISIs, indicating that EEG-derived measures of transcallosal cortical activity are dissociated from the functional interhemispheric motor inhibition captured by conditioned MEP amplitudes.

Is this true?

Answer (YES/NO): NO